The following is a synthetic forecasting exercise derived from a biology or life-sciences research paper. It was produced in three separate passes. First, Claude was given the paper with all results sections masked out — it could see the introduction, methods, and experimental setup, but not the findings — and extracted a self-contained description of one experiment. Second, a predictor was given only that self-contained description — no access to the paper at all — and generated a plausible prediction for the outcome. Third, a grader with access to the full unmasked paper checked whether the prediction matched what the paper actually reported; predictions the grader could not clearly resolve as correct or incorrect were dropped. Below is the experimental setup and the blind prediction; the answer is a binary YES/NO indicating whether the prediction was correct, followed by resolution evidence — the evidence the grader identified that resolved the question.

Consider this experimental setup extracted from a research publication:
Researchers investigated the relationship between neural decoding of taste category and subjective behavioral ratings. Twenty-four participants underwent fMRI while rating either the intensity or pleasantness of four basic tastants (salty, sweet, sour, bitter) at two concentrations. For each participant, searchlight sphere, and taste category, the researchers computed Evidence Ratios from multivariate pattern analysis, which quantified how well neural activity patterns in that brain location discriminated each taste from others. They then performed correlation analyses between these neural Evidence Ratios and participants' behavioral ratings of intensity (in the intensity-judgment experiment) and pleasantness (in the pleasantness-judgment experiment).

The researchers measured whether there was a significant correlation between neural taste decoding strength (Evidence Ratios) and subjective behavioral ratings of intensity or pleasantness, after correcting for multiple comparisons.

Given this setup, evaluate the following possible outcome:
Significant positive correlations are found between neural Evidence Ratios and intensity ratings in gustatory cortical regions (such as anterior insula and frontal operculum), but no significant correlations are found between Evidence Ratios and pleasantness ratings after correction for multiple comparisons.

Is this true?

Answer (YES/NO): NO